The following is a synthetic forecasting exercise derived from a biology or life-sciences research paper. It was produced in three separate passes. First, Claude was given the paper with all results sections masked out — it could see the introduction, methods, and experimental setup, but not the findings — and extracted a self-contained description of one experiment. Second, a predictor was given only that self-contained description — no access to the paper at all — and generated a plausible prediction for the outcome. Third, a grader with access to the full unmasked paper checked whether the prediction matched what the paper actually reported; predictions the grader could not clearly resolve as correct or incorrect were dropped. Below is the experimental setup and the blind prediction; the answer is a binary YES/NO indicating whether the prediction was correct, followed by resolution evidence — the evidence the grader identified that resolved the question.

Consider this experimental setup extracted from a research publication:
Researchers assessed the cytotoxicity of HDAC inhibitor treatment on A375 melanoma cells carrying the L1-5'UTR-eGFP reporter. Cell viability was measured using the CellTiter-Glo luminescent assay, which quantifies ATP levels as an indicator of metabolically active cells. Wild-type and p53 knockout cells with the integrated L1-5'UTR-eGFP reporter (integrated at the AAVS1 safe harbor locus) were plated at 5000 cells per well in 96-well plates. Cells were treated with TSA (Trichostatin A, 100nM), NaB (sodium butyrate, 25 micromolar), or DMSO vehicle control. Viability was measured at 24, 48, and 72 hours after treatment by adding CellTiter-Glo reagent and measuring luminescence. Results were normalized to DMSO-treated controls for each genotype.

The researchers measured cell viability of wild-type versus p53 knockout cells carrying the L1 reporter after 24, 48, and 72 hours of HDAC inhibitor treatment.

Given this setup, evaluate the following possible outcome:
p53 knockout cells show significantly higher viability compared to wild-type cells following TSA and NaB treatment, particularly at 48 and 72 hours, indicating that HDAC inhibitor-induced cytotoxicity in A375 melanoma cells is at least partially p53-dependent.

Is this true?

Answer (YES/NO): NO